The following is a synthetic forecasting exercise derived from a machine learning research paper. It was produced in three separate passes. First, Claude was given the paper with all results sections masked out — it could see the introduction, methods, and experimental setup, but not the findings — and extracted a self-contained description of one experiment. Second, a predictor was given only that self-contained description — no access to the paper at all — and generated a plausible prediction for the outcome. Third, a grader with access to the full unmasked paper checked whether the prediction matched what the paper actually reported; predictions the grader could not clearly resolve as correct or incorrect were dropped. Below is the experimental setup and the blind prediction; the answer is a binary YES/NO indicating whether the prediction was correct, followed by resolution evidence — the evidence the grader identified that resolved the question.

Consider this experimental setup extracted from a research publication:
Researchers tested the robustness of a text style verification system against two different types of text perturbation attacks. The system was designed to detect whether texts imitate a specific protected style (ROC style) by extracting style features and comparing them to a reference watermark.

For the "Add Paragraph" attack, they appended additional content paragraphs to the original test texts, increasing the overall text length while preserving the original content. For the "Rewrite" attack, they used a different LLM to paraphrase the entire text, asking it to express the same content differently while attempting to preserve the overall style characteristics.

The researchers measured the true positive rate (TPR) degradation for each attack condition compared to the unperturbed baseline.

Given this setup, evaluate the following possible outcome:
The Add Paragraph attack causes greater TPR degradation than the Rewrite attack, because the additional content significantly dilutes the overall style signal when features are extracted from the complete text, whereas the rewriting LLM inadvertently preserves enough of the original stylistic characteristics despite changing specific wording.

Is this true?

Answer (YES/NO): NO